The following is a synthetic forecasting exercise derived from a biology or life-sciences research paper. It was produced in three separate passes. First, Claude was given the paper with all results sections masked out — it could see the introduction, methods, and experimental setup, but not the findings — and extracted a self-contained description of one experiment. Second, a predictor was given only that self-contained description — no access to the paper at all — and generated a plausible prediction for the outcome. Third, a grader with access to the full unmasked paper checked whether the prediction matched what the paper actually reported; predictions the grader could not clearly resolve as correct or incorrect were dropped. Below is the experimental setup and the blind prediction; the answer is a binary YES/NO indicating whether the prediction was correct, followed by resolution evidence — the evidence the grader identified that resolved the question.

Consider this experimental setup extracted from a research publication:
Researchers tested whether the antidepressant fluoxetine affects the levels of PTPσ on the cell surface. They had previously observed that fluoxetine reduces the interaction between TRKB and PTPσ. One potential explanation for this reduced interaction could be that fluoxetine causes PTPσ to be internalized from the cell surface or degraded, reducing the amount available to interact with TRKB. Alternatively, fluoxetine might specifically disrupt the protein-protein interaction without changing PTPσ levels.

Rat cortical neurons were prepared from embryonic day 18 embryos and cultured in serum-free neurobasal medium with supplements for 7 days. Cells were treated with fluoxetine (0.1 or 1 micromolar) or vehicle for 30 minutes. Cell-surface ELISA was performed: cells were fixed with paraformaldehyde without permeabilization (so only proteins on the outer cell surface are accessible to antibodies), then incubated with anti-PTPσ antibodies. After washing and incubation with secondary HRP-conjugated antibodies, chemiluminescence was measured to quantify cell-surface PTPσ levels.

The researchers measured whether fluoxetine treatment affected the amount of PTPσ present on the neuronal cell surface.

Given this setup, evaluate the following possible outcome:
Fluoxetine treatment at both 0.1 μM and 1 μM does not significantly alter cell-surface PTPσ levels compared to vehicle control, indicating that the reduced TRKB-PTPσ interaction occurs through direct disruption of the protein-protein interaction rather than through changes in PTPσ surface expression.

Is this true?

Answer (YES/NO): YES